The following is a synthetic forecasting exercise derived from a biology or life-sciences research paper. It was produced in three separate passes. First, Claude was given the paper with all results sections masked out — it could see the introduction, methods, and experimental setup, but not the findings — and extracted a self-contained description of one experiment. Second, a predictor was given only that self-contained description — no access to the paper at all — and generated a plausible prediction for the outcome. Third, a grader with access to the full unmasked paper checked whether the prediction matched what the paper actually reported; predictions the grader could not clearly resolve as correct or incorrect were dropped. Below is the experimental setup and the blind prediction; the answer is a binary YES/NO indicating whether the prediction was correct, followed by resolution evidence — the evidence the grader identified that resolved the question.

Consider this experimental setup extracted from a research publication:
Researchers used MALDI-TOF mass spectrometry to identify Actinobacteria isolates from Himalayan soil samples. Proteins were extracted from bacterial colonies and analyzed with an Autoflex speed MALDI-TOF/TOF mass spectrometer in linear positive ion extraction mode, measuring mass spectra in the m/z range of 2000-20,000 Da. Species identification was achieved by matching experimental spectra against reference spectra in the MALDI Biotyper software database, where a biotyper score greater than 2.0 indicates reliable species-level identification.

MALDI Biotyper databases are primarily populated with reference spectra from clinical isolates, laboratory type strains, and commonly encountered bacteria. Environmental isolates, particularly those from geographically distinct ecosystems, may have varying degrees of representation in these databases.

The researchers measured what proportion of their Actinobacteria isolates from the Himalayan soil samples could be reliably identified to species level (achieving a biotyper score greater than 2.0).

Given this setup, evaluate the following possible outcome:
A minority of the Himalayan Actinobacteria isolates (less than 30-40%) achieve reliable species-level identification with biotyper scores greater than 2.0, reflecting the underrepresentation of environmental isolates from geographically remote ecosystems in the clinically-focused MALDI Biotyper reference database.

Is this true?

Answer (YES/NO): YES